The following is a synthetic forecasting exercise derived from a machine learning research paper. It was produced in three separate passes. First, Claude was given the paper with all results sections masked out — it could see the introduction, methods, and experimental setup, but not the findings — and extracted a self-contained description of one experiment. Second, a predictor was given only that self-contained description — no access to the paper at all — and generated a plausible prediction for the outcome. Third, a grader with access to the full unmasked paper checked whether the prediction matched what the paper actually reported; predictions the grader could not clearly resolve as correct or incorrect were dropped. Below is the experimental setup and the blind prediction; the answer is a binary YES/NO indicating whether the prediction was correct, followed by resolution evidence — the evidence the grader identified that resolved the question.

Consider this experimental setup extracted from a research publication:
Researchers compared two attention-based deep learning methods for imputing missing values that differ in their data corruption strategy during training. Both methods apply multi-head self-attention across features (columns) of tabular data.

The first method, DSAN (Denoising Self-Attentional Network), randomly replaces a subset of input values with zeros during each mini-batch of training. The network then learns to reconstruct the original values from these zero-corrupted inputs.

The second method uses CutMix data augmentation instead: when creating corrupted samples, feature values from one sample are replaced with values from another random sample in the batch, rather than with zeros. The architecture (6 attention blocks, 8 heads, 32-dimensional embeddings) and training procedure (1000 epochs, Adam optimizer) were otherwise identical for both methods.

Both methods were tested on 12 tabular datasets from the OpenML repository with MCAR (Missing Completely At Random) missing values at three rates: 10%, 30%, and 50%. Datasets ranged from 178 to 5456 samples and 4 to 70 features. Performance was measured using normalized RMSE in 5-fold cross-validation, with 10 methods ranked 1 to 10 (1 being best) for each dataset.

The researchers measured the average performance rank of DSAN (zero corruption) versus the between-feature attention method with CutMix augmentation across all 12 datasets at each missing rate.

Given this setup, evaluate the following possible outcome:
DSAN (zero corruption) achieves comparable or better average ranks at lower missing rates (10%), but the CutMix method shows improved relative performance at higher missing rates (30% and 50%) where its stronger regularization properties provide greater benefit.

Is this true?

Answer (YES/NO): NO